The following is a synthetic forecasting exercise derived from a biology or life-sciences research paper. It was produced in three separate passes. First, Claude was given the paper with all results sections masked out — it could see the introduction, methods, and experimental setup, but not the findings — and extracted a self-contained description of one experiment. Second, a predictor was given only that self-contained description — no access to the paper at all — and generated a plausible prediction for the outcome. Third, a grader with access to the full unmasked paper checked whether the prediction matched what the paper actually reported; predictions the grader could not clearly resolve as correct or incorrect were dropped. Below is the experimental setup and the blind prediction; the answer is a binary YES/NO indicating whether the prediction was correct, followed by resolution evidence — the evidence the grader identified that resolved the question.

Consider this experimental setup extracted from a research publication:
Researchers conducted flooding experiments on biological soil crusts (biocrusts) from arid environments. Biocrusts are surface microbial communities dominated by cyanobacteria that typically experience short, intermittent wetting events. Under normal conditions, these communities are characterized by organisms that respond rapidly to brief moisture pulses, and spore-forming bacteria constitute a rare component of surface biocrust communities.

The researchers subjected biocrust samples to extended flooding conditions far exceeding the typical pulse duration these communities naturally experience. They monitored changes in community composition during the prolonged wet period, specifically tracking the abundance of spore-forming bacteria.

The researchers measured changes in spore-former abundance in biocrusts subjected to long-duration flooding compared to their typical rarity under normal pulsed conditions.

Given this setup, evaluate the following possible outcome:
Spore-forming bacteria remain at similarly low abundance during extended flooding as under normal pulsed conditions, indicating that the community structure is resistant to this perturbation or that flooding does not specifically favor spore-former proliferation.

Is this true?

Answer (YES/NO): NO